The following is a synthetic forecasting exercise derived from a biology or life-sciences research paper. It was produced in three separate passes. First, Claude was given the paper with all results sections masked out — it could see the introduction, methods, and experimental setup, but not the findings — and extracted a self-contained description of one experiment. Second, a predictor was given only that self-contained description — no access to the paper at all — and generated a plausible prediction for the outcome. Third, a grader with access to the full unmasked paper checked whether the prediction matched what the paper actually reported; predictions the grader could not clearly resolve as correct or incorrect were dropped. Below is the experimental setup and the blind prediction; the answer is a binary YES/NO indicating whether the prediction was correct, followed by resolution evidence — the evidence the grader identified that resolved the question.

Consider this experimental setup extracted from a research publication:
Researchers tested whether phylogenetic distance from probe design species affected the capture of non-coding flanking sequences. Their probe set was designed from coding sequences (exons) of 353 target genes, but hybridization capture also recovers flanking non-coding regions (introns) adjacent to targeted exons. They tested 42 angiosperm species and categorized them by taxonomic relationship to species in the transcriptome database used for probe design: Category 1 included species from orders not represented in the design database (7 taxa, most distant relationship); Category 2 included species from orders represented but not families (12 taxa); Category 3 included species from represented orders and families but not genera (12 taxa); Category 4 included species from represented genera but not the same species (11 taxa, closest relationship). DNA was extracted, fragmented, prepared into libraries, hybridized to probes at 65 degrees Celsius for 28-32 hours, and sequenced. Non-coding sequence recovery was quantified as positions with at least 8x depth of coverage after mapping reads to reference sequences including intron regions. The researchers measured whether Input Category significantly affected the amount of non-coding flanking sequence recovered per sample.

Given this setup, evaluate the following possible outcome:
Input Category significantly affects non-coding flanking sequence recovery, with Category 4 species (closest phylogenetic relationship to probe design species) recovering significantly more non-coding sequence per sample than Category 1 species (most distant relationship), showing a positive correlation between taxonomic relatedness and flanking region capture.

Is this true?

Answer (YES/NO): NO